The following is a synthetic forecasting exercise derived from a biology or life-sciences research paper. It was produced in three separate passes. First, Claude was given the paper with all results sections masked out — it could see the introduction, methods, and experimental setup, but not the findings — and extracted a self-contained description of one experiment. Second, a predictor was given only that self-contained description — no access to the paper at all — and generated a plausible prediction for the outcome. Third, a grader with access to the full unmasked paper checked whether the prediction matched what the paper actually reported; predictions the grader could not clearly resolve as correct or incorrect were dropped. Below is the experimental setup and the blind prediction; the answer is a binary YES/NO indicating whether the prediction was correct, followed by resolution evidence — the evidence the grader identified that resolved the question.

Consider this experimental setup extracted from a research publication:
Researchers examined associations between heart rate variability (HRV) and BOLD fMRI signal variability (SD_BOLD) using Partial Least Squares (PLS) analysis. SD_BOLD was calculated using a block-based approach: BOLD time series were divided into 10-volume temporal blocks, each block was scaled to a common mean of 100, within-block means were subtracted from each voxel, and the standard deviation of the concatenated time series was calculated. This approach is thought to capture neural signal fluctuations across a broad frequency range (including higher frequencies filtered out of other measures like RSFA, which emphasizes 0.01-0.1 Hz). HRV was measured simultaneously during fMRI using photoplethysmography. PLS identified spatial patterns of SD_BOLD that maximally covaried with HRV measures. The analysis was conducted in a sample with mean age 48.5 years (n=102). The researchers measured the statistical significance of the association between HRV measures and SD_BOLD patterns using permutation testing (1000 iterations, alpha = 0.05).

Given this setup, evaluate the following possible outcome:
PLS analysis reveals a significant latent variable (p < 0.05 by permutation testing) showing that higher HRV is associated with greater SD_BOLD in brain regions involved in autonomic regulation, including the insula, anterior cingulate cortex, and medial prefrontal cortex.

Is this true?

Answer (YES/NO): NO